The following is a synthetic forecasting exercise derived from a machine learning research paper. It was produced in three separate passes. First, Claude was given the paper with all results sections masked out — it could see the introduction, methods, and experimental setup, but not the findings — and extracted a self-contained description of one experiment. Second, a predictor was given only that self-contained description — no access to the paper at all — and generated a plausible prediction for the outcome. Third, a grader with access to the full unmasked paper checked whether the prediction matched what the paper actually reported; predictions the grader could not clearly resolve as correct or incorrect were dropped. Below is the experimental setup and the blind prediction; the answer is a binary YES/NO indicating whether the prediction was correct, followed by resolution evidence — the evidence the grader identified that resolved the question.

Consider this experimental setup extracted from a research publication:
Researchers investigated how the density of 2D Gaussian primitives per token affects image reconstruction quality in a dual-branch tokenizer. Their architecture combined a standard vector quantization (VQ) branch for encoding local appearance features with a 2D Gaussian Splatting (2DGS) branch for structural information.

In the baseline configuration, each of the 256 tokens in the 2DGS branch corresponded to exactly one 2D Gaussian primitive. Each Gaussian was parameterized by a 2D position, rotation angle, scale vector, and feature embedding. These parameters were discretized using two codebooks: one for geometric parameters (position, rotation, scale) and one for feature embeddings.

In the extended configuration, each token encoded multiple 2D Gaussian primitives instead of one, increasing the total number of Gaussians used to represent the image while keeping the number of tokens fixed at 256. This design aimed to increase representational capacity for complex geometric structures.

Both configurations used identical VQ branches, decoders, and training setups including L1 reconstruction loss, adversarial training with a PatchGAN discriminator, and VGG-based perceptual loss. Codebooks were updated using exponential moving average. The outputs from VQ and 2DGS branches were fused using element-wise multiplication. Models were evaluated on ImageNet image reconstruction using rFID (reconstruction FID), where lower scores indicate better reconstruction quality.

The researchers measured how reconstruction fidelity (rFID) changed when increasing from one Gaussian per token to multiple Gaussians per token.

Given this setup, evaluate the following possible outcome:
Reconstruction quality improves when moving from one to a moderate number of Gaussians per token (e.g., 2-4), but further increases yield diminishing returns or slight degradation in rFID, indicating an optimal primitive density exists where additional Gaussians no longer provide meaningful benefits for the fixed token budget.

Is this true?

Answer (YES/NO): NO